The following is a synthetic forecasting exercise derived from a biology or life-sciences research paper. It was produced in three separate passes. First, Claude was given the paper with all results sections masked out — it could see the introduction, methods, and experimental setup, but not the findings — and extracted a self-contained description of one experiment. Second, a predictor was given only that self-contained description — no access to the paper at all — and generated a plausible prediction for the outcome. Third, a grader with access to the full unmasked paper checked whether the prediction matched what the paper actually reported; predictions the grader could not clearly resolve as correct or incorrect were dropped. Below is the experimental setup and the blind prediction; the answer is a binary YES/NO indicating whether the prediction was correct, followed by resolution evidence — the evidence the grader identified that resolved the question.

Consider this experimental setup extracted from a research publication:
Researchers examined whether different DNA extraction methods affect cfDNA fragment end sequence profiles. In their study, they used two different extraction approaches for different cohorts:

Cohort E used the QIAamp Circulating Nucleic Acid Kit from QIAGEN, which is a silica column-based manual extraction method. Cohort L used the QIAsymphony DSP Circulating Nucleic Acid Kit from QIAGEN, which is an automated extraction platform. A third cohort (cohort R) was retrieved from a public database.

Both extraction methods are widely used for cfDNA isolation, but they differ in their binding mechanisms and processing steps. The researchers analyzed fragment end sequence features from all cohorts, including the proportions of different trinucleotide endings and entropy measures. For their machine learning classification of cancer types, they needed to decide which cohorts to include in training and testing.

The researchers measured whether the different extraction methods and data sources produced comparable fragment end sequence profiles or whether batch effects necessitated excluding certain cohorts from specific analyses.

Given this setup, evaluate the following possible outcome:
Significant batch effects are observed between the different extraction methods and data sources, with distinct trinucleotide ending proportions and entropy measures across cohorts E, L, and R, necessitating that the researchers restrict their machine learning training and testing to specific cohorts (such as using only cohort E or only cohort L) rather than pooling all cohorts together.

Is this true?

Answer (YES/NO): YES